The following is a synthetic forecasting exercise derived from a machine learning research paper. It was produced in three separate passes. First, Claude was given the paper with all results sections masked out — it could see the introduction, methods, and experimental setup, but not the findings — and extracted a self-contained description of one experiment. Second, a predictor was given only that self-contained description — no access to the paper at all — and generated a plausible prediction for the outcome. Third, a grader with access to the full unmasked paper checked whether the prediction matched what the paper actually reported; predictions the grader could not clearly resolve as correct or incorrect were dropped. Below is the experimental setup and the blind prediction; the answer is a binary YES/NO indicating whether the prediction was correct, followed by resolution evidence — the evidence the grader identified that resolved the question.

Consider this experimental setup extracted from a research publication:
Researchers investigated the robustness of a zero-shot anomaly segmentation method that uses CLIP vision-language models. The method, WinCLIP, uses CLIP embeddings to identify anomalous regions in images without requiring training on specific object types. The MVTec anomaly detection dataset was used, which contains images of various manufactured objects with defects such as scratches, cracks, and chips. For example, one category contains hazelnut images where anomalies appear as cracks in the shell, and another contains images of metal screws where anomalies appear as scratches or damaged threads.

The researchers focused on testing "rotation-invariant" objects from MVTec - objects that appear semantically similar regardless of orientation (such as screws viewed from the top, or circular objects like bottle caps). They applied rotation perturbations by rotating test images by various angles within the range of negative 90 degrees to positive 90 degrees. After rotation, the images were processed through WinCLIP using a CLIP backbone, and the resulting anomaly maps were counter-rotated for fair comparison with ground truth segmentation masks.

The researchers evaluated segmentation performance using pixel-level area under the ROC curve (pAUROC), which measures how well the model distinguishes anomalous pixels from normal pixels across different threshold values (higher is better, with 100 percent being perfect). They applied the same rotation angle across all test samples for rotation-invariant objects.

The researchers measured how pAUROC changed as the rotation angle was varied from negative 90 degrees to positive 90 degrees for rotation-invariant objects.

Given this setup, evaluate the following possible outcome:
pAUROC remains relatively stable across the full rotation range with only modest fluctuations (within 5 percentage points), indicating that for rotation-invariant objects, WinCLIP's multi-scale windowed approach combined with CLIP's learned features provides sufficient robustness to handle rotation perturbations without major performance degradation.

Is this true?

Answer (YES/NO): NO